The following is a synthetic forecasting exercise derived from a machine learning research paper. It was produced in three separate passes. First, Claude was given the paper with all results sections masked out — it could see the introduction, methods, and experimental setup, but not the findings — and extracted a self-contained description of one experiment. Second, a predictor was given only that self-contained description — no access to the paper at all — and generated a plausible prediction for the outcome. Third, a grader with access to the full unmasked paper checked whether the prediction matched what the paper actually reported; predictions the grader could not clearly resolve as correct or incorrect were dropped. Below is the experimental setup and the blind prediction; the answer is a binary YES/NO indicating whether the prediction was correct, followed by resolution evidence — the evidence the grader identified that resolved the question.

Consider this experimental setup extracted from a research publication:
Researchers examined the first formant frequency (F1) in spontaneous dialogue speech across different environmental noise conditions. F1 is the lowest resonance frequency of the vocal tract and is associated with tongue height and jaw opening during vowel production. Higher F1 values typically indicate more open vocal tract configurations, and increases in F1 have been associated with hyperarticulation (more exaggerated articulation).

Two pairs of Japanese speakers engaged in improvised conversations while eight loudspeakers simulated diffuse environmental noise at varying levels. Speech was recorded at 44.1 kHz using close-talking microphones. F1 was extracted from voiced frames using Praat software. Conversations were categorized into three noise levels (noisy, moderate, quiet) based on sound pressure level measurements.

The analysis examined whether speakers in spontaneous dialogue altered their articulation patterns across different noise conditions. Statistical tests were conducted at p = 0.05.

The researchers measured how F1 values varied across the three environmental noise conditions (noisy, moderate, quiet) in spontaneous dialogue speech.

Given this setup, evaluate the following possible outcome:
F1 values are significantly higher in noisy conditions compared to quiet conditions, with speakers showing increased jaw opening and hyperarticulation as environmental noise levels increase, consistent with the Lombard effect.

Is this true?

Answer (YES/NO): YES